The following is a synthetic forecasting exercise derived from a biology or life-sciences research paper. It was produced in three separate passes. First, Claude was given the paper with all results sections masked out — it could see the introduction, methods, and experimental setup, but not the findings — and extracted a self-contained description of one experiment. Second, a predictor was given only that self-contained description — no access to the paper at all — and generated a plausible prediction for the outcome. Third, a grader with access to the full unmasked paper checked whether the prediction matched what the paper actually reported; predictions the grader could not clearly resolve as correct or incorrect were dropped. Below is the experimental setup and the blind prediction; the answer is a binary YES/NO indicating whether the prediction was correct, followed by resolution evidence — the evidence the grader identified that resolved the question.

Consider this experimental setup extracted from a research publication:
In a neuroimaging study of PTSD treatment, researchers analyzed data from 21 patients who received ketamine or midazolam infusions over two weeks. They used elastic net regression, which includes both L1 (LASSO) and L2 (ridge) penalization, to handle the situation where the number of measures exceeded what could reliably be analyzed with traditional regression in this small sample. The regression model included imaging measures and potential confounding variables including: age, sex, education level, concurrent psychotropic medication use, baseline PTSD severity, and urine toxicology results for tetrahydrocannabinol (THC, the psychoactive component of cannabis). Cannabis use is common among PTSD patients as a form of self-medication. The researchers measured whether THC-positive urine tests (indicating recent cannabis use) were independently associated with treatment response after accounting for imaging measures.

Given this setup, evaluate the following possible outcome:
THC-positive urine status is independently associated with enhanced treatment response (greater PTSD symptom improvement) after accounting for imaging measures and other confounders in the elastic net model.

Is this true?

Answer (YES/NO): YES